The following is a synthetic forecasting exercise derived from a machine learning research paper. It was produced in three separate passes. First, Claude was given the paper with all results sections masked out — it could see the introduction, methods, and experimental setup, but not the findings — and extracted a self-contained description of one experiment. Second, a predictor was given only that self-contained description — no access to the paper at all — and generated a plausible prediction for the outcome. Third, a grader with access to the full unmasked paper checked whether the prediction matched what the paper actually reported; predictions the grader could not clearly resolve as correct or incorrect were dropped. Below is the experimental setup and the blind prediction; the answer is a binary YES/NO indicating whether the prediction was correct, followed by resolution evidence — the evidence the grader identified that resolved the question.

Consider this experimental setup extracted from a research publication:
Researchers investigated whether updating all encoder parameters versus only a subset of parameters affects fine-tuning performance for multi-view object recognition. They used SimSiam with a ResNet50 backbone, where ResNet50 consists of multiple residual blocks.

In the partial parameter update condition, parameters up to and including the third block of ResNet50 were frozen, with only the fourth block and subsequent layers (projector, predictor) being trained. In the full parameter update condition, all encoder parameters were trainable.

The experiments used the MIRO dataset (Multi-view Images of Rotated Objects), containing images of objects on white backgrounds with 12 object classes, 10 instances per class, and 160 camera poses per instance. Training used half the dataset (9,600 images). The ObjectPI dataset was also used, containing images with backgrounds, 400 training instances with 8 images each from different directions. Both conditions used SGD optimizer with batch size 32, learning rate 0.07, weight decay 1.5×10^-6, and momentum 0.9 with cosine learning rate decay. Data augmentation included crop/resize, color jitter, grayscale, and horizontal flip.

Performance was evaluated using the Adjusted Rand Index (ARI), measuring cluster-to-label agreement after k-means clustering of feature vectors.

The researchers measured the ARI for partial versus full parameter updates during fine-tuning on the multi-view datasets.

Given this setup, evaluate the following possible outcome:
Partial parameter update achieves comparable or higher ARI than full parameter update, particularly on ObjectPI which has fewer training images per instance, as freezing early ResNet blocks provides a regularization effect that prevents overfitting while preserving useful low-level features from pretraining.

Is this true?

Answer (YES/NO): YES